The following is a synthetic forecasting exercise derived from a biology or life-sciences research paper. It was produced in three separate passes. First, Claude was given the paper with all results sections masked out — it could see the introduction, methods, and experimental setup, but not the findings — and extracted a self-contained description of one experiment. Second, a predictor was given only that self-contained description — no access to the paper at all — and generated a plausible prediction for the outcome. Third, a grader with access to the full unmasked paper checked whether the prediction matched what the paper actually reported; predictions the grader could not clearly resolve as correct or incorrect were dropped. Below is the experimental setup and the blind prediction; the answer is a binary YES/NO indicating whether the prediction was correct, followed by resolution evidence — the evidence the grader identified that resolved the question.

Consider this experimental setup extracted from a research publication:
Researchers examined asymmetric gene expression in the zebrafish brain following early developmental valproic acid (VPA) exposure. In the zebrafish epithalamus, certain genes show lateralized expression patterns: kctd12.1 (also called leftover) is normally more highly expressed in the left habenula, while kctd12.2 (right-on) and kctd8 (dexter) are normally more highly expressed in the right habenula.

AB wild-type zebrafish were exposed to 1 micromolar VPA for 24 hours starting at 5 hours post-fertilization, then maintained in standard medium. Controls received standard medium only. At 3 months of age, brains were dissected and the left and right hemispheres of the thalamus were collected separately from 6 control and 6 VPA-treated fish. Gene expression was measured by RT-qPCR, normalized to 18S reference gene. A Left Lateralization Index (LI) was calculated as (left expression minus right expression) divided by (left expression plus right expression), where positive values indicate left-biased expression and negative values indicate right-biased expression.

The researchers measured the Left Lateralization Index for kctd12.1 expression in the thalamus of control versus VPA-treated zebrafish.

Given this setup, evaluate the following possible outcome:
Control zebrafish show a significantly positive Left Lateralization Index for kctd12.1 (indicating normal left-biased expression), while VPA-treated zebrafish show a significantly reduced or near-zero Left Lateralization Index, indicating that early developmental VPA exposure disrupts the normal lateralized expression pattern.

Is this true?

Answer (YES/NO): YES